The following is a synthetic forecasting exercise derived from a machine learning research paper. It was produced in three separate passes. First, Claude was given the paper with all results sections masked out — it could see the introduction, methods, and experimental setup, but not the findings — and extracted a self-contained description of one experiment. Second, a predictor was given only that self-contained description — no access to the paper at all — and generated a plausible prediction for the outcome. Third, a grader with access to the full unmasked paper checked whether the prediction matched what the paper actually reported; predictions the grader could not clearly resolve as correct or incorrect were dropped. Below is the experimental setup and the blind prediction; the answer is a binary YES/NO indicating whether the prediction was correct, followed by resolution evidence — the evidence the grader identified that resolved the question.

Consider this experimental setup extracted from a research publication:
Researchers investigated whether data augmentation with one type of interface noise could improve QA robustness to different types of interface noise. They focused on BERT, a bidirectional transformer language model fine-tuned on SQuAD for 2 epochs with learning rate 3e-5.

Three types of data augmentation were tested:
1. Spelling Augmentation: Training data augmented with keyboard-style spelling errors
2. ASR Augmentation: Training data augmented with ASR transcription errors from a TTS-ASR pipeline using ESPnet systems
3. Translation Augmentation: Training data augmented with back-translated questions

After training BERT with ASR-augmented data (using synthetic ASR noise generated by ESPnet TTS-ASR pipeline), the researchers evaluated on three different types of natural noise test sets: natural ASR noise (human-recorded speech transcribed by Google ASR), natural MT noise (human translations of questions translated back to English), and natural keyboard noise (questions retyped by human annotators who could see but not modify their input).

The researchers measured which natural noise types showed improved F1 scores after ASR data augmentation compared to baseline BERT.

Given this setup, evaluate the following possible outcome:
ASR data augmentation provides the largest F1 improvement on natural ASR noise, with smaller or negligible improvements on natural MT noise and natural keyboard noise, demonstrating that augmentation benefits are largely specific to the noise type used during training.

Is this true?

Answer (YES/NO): YES